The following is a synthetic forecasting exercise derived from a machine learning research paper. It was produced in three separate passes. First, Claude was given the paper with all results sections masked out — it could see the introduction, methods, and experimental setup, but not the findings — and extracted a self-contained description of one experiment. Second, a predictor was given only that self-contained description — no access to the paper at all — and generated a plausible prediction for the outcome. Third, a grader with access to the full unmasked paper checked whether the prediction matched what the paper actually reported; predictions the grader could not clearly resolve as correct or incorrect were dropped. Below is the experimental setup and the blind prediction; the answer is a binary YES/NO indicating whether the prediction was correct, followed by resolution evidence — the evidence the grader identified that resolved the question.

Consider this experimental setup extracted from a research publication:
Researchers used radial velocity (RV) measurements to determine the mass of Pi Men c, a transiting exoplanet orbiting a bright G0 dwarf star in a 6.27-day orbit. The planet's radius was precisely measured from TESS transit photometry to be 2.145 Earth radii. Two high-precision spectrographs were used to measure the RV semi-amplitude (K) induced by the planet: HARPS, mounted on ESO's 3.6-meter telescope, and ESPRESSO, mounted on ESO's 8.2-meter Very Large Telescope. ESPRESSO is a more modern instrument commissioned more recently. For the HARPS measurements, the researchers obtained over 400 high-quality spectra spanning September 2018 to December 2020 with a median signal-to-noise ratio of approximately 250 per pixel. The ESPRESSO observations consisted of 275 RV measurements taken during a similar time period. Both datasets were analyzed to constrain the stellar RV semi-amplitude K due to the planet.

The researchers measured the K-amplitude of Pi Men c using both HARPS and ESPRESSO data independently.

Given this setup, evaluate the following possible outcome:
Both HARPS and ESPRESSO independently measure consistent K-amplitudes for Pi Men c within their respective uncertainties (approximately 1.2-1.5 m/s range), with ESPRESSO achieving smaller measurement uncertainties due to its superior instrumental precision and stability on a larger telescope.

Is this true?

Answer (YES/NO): NO